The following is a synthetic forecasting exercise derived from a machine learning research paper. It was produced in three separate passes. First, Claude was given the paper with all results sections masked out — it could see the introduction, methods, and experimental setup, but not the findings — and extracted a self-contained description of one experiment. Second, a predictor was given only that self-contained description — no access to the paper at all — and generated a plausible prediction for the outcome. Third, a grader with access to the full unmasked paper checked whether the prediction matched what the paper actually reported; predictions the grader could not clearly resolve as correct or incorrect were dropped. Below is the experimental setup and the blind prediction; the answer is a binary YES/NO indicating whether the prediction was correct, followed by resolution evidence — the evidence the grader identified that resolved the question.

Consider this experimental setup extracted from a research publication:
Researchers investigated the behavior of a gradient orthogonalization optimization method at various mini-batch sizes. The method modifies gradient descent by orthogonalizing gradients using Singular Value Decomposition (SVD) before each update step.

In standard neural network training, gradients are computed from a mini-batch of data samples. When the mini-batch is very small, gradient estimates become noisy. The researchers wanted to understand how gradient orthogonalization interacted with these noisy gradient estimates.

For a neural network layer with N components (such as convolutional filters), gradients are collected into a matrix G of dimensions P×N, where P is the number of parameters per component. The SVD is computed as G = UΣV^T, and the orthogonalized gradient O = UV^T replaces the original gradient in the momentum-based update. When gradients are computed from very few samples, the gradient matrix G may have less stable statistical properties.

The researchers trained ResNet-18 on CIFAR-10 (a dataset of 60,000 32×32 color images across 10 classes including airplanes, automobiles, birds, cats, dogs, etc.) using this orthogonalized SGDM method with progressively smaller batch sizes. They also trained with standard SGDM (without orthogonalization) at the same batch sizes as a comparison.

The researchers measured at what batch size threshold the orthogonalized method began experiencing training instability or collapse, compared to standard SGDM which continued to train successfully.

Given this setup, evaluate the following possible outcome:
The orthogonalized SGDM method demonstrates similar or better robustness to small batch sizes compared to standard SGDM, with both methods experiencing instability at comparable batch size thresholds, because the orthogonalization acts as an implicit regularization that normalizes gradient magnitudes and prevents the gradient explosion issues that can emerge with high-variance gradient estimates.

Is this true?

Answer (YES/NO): NO